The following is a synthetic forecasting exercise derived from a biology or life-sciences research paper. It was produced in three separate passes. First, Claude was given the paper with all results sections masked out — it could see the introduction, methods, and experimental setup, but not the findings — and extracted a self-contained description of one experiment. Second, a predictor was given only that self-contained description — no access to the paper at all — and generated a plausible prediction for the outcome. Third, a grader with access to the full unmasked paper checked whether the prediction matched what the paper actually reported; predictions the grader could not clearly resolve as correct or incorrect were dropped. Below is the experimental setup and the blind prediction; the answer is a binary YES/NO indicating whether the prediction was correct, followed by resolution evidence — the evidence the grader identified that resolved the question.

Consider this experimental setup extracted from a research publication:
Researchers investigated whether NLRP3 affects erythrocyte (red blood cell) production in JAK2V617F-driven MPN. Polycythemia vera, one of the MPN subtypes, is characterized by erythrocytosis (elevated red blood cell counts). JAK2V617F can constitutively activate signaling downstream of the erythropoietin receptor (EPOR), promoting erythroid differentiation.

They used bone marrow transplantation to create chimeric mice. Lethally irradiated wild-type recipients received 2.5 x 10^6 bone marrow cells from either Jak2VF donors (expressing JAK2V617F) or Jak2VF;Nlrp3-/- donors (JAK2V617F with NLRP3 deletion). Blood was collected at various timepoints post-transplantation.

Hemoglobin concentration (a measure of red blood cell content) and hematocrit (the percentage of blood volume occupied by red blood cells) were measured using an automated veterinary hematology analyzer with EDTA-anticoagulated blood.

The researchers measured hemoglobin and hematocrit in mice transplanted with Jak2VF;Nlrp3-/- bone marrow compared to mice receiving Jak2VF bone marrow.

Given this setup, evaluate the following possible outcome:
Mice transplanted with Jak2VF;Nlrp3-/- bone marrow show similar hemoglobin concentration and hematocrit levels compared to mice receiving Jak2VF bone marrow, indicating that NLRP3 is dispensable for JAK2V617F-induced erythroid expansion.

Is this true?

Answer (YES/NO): YES